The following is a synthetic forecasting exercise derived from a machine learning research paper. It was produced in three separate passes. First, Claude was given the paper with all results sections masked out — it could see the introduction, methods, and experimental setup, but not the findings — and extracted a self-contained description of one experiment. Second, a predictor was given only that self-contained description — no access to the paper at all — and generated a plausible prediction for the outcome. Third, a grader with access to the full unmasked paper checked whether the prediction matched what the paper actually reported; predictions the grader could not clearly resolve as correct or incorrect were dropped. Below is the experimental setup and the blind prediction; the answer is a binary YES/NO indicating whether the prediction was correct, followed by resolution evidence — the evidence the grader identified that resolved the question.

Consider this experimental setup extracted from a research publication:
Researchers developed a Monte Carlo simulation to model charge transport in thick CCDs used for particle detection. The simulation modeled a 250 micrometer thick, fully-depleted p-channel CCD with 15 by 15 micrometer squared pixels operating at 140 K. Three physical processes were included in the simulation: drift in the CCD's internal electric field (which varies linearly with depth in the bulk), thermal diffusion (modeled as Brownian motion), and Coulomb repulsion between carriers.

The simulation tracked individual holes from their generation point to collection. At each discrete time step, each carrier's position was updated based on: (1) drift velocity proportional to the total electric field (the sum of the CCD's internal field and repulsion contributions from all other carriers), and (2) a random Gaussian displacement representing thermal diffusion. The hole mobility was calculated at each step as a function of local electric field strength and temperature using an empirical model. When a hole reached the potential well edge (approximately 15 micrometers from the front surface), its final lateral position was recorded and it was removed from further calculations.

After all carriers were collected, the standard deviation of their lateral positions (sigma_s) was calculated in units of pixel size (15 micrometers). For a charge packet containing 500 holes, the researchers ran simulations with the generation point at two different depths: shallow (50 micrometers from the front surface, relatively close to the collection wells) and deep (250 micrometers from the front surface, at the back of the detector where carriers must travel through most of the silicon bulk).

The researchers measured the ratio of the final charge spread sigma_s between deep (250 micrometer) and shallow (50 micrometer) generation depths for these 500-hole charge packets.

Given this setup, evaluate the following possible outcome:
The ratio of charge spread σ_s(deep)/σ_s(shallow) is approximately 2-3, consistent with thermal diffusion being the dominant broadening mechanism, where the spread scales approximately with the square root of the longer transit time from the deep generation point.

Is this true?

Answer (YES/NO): YES